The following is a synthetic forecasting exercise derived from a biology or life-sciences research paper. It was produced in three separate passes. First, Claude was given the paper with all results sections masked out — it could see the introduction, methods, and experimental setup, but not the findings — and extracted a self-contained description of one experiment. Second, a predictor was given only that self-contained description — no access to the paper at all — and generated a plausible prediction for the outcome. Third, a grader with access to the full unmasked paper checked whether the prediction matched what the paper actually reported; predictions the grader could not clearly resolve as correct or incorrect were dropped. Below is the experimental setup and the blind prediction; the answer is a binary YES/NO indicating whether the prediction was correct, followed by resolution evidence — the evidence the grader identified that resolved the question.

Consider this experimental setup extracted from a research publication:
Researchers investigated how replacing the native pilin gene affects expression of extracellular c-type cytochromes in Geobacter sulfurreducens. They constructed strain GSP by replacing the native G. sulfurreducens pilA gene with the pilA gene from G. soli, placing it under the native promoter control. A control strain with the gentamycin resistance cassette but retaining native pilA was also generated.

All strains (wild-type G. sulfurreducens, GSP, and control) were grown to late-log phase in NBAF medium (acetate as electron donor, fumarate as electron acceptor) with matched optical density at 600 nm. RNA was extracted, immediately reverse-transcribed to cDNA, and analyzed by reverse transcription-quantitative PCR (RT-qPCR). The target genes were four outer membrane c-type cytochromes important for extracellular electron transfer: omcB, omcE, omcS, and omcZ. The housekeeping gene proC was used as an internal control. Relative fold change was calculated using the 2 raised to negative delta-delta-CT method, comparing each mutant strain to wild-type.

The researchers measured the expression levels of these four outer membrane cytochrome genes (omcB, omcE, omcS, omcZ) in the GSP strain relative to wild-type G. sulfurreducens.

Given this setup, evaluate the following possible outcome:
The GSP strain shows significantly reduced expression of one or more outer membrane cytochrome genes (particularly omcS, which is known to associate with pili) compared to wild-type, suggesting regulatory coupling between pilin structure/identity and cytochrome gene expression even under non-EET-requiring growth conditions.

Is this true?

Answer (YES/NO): NO